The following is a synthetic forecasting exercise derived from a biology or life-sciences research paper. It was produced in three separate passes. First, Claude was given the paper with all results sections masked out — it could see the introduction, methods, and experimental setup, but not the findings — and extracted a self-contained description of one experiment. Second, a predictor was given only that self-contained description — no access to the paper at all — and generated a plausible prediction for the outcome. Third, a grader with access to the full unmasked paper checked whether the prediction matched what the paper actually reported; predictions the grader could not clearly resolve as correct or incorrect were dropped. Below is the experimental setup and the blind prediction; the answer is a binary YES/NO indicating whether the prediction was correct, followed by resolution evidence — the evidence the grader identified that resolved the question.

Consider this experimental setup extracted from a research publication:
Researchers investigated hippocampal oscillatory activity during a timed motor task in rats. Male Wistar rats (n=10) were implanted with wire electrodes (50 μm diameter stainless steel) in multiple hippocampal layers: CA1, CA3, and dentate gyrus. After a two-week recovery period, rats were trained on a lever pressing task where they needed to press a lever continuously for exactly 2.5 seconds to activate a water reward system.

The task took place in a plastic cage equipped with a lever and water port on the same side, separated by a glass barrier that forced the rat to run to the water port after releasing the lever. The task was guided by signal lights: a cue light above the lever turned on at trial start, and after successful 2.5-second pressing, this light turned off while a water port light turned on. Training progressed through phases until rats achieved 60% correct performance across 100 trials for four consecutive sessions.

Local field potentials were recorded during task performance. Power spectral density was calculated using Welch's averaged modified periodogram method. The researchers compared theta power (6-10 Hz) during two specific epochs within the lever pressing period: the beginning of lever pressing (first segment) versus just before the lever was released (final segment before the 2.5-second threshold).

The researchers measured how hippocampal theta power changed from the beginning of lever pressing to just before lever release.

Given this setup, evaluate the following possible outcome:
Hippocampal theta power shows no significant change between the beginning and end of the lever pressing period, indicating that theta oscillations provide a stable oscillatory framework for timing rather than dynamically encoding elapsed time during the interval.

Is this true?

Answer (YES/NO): NO